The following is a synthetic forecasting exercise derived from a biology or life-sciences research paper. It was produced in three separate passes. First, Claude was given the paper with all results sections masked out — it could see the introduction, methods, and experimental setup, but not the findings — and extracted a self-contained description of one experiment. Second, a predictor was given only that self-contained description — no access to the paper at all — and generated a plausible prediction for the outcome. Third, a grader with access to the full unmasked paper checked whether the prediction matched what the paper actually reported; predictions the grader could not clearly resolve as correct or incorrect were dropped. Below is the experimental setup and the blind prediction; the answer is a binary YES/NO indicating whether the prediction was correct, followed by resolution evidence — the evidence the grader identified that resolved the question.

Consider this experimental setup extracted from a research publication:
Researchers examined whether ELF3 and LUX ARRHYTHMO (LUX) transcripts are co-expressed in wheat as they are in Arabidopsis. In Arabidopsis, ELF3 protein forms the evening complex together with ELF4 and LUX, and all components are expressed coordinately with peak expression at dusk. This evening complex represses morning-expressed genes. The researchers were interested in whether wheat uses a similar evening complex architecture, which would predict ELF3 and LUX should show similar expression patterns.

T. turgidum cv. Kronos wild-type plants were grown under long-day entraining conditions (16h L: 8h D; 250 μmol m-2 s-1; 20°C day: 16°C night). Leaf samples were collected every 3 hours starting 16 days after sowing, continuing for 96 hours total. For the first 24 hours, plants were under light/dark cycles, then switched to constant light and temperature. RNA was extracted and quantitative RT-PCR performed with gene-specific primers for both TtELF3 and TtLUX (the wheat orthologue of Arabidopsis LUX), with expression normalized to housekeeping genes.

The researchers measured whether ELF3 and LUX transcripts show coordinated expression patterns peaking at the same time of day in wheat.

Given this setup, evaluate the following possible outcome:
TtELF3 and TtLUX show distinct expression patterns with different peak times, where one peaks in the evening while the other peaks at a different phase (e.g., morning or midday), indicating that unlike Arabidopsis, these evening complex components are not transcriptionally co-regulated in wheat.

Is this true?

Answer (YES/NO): YES